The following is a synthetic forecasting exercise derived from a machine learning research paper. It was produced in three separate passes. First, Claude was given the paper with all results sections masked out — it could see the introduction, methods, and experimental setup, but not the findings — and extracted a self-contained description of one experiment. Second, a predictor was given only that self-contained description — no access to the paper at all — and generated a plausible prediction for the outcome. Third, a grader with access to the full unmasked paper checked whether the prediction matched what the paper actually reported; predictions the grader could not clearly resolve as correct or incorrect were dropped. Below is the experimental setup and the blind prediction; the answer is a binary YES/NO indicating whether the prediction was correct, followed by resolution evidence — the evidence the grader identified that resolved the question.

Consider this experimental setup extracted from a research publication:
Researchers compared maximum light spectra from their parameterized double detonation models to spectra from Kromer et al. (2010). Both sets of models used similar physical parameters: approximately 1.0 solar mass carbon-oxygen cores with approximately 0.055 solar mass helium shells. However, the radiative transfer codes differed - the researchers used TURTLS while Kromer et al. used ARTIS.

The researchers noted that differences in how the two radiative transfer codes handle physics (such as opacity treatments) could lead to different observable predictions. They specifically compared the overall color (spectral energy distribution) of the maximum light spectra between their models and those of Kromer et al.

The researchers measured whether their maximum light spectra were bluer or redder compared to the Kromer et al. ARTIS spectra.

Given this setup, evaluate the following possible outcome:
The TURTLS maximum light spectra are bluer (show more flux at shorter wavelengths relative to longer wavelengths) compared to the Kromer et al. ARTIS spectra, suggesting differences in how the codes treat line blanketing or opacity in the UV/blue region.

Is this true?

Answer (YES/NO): YES